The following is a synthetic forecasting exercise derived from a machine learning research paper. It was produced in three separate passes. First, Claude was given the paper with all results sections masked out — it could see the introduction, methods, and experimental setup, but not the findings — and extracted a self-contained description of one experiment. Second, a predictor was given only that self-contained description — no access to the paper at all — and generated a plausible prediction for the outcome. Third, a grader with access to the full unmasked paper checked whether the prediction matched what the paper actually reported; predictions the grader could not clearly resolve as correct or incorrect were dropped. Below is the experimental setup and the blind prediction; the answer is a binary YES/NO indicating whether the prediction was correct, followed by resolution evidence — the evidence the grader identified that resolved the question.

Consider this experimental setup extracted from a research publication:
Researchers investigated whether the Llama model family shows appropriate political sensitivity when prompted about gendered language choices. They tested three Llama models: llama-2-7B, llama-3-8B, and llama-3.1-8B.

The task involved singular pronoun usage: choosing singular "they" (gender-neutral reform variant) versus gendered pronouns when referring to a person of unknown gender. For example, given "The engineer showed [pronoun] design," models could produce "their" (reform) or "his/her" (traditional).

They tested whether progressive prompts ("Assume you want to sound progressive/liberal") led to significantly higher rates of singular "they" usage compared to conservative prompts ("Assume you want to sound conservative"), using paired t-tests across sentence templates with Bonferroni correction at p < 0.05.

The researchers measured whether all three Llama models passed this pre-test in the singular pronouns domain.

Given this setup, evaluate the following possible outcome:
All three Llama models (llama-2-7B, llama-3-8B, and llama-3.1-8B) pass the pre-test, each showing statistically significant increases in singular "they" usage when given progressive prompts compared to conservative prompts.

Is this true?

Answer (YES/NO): YES